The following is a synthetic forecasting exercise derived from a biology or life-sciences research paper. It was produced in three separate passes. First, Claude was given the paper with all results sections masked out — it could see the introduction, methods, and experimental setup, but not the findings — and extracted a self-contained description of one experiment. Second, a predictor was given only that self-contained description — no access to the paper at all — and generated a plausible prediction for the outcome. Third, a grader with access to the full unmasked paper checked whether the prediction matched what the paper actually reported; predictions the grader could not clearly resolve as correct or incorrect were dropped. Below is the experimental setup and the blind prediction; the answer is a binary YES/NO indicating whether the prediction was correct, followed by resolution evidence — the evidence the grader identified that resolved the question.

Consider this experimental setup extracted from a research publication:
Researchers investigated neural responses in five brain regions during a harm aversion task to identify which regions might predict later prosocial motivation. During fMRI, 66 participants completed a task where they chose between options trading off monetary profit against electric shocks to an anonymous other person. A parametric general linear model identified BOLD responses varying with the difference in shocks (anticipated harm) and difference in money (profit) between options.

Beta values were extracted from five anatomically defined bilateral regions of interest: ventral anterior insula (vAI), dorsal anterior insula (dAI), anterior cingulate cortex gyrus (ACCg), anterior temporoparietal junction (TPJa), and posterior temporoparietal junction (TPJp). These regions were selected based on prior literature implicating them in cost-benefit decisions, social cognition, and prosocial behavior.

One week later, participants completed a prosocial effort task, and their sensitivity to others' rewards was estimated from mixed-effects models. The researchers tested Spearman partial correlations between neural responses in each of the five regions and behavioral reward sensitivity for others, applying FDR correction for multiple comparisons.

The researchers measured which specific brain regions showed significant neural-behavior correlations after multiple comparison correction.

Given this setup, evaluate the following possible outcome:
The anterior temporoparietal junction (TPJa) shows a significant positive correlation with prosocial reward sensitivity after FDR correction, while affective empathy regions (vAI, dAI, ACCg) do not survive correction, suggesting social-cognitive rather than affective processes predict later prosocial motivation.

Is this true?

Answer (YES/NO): NO